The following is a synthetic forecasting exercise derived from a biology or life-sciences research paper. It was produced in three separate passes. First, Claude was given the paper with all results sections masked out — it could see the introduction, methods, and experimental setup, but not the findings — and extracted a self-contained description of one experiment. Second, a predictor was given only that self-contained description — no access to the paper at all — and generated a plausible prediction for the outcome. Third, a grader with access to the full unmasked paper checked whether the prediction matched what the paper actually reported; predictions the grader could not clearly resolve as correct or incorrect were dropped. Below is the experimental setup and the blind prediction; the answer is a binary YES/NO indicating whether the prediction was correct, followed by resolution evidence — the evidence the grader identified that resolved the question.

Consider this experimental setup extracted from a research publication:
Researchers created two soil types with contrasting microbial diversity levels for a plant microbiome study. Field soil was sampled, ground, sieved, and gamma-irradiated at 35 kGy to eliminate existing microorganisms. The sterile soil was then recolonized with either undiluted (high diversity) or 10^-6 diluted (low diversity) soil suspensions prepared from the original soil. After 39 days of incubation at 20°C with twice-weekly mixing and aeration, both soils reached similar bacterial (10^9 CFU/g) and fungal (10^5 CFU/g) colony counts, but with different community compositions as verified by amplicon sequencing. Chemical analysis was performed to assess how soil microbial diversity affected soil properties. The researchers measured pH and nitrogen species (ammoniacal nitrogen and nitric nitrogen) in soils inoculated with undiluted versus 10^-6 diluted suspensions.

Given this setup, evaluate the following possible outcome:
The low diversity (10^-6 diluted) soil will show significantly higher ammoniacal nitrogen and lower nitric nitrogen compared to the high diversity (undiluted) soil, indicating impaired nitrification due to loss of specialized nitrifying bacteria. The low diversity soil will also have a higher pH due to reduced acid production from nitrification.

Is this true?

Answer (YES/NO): YES